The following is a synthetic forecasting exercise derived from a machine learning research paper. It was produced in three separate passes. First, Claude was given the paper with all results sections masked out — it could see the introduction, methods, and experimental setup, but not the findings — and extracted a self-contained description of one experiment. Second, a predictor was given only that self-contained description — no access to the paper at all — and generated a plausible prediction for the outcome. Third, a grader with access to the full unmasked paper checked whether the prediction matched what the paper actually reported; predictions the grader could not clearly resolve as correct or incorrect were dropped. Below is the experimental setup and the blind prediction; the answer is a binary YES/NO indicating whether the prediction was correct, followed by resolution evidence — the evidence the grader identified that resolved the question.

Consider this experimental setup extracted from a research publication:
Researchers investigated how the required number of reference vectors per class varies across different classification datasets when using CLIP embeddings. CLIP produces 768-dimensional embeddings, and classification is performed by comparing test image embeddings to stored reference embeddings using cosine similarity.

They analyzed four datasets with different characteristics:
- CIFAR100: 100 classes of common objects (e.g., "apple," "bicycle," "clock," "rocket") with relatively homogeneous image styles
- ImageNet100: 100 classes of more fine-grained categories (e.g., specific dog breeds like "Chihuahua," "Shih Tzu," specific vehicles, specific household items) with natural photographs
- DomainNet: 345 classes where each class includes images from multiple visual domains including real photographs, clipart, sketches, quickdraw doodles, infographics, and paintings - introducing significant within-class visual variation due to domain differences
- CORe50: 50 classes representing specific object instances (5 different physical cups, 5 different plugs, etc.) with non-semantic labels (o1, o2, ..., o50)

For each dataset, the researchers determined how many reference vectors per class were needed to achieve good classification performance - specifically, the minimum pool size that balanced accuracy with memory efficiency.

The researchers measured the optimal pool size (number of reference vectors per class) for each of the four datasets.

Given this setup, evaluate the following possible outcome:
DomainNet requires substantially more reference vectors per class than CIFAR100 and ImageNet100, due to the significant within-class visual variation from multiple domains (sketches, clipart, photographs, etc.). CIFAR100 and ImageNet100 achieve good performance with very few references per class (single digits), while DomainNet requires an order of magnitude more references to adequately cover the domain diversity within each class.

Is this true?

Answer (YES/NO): NO